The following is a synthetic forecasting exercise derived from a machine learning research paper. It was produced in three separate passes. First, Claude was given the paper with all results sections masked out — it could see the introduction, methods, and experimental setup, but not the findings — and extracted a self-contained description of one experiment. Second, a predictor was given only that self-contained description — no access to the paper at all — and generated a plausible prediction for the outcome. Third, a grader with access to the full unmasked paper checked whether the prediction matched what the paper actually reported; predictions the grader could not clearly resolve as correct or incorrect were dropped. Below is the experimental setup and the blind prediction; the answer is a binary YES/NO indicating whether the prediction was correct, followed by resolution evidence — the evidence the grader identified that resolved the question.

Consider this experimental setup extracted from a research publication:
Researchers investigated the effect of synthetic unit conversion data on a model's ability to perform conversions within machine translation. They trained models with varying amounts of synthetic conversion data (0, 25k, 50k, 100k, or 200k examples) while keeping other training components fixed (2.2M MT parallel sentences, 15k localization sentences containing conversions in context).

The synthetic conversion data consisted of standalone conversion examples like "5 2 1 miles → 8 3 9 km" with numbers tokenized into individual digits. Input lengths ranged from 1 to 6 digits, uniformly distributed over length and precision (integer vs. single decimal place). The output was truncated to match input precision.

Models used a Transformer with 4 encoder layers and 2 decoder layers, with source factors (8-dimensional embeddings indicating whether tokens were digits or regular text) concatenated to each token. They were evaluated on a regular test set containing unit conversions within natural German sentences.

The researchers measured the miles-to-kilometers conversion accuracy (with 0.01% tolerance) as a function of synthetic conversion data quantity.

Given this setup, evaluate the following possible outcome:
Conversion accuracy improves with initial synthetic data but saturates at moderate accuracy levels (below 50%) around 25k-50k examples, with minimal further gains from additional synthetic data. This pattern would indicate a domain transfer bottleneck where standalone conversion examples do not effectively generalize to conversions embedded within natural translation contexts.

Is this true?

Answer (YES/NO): NO